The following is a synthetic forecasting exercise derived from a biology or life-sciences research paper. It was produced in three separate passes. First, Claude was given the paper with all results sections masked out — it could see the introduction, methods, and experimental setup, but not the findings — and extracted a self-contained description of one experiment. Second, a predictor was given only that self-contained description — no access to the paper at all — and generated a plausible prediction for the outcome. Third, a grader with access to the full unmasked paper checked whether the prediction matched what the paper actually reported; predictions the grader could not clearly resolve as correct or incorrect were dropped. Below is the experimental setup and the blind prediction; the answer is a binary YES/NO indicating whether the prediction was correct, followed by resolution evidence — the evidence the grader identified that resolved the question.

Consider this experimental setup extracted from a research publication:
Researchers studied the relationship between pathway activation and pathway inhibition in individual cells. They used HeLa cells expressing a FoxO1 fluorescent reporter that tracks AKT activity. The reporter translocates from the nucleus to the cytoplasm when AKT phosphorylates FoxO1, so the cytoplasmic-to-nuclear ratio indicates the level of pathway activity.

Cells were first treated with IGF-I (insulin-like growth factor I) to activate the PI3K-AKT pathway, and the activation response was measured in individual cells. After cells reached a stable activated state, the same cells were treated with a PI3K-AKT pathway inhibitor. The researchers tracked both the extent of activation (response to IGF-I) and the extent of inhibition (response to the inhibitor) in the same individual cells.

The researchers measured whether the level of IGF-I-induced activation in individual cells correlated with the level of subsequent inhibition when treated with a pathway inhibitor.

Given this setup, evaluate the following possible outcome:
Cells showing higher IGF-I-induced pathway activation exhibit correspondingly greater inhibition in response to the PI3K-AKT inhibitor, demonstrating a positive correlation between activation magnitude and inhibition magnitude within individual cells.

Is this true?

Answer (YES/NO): YES